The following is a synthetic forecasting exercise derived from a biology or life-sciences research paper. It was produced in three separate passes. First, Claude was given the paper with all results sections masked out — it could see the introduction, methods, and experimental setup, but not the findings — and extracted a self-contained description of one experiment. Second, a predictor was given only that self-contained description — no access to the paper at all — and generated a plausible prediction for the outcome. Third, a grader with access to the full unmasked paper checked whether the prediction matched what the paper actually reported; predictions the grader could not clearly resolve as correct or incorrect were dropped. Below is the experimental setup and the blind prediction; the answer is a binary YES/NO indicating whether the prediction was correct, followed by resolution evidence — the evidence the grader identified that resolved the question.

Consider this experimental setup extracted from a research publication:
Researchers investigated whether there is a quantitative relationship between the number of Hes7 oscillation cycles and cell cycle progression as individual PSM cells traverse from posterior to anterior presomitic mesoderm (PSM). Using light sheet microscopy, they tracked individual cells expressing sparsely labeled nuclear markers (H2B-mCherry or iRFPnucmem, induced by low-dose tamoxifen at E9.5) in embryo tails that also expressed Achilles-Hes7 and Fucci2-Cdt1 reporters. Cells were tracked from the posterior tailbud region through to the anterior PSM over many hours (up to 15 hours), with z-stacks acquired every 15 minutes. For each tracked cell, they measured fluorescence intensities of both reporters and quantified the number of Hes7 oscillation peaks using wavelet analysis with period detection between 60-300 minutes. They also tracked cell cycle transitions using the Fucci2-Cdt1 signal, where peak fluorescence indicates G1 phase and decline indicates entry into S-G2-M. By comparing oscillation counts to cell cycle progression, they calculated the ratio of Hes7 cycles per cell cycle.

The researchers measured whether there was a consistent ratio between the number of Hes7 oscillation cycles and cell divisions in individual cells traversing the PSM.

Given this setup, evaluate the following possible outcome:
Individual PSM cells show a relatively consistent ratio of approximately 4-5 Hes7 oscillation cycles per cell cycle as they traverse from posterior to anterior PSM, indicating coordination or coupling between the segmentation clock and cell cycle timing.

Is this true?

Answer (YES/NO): YES